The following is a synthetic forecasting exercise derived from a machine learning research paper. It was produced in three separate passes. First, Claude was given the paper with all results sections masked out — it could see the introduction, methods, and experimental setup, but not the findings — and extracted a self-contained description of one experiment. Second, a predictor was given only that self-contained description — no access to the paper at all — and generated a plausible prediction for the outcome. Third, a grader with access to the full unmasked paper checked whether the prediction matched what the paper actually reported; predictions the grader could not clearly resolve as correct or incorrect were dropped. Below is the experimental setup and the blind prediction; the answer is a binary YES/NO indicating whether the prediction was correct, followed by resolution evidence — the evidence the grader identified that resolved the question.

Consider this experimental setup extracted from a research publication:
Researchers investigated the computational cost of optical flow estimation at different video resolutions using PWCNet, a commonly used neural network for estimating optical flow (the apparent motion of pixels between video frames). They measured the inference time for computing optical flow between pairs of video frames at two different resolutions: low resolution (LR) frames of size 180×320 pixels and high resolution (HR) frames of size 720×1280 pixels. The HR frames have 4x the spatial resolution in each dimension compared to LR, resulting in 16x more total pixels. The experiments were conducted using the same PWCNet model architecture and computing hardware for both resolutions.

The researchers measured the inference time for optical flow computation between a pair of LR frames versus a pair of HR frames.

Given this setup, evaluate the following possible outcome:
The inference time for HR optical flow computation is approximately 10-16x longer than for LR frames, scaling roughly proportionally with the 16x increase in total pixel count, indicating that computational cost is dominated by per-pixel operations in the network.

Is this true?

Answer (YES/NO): NO